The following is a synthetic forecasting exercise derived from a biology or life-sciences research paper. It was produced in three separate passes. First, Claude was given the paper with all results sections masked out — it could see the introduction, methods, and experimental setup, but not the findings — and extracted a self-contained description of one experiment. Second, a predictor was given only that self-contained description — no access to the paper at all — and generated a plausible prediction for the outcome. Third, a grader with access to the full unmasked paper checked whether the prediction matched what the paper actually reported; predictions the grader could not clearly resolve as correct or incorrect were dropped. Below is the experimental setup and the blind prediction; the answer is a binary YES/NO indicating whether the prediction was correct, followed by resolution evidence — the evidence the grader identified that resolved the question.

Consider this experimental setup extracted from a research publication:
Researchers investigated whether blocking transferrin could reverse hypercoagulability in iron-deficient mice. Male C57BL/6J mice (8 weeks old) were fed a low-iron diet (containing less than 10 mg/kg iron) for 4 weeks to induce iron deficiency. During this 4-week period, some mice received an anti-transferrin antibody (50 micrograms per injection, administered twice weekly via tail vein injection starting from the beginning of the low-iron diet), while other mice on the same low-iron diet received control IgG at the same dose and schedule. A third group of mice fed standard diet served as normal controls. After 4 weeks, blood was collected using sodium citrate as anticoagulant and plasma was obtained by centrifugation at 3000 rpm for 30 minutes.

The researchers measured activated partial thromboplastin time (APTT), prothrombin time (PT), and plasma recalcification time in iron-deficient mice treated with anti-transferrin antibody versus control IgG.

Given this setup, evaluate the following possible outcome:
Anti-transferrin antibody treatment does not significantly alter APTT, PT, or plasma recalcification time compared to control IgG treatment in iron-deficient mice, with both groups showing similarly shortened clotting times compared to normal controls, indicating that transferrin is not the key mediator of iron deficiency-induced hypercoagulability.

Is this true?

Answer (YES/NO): NO